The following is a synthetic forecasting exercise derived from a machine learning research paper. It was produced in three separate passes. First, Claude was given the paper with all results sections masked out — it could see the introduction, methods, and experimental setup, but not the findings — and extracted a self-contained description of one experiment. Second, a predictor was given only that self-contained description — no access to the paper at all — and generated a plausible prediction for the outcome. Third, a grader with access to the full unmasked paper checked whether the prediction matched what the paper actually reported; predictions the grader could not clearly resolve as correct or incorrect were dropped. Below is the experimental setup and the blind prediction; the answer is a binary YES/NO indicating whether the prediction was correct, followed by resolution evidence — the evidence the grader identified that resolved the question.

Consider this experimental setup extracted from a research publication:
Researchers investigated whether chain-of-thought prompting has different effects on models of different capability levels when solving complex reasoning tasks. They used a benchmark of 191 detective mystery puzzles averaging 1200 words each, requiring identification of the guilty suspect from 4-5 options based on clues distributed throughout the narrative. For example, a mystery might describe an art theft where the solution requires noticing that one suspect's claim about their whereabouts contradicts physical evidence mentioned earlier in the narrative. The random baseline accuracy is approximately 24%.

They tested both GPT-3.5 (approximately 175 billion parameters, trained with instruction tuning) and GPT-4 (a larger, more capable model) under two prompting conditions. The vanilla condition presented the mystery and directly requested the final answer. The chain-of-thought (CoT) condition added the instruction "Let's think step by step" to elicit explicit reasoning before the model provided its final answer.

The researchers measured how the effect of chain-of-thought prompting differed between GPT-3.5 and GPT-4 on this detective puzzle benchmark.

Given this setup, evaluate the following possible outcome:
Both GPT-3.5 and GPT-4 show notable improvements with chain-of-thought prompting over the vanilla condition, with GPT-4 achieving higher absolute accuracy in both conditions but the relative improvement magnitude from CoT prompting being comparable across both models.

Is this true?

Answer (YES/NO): NO